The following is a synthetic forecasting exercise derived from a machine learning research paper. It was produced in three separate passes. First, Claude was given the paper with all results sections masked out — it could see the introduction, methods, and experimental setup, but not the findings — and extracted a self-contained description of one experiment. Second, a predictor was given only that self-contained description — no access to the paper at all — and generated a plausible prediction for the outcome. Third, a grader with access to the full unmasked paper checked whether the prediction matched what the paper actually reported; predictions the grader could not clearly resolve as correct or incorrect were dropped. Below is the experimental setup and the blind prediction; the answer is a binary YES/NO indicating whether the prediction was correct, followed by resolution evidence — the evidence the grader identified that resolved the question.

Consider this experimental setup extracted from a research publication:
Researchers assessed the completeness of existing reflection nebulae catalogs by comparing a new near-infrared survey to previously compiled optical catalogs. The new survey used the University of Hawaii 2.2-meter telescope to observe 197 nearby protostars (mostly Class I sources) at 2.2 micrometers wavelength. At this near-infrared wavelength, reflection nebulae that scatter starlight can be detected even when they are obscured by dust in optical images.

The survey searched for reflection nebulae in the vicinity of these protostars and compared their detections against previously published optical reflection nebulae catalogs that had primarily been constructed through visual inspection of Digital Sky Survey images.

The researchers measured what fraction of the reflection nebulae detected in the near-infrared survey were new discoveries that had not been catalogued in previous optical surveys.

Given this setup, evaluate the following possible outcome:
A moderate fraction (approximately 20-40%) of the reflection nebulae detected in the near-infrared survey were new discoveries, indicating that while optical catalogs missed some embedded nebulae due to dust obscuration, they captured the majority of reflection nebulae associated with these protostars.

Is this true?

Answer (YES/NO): YES